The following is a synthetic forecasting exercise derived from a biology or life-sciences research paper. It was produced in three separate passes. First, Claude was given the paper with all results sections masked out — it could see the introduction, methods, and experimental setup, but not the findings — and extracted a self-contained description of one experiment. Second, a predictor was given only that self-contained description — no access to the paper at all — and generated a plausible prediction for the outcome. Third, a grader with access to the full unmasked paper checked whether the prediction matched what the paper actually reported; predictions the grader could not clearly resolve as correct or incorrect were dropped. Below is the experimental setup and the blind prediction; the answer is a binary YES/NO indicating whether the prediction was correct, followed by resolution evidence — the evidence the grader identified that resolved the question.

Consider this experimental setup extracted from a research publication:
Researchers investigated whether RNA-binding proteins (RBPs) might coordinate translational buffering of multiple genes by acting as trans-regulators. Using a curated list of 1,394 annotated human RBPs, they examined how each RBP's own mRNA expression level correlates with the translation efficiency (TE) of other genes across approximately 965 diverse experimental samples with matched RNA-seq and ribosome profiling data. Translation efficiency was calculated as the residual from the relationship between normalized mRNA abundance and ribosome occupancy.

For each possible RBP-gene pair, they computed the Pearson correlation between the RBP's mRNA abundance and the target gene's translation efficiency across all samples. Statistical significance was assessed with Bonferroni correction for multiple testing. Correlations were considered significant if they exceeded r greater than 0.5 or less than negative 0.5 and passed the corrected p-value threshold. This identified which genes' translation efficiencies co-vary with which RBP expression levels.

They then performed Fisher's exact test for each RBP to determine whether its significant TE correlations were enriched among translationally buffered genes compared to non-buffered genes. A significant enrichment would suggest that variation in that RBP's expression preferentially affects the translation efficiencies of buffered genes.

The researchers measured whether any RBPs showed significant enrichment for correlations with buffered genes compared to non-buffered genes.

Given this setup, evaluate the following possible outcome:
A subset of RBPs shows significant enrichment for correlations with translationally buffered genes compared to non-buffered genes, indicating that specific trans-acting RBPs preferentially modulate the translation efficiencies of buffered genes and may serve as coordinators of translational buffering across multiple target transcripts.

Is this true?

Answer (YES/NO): YES